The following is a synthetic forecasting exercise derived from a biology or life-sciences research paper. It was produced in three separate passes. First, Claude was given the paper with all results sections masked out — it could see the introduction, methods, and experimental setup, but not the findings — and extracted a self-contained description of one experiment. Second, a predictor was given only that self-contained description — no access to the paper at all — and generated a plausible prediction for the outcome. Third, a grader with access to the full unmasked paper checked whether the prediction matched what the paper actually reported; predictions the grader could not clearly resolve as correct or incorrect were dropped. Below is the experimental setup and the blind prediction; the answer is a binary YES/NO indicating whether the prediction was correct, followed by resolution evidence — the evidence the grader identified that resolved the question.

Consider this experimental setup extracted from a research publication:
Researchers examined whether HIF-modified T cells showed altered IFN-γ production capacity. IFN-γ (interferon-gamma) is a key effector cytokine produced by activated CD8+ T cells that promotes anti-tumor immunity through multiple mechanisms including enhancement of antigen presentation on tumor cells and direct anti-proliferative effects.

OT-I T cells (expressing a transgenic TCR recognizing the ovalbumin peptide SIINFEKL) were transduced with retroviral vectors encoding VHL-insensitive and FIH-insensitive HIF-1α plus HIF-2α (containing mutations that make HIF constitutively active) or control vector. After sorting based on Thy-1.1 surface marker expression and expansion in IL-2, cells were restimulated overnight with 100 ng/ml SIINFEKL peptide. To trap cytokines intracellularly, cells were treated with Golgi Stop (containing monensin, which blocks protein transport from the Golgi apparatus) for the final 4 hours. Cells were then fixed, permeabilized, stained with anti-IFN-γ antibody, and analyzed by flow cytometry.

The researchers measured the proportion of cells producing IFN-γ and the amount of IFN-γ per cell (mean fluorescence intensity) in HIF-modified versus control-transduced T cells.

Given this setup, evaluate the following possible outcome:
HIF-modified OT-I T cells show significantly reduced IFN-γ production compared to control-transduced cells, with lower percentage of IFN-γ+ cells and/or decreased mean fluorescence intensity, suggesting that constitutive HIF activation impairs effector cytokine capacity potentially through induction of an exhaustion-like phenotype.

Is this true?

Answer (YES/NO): NO